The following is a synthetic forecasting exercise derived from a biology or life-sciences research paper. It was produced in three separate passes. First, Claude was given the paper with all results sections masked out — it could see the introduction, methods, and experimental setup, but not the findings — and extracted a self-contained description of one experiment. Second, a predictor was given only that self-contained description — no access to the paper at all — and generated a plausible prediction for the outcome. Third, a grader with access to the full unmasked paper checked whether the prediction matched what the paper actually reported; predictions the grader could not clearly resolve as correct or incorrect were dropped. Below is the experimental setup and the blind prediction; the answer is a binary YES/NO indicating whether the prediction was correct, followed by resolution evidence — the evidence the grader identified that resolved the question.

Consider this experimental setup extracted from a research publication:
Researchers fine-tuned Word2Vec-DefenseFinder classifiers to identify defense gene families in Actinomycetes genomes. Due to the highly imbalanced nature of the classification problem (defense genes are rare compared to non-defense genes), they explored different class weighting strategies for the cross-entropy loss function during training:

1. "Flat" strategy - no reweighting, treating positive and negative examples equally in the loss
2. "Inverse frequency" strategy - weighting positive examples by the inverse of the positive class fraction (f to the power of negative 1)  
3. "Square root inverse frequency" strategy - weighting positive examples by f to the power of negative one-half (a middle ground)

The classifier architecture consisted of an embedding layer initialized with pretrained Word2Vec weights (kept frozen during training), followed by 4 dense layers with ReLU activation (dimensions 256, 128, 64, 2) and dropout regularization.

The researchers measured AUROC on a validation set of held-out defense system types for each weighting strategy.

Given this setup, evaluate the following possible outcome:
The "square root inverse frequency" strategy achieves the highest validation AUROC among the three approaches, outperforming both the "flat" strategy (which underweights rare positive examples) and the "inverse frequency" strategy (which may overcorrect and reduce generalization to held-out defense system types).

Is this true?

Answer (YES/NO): NO